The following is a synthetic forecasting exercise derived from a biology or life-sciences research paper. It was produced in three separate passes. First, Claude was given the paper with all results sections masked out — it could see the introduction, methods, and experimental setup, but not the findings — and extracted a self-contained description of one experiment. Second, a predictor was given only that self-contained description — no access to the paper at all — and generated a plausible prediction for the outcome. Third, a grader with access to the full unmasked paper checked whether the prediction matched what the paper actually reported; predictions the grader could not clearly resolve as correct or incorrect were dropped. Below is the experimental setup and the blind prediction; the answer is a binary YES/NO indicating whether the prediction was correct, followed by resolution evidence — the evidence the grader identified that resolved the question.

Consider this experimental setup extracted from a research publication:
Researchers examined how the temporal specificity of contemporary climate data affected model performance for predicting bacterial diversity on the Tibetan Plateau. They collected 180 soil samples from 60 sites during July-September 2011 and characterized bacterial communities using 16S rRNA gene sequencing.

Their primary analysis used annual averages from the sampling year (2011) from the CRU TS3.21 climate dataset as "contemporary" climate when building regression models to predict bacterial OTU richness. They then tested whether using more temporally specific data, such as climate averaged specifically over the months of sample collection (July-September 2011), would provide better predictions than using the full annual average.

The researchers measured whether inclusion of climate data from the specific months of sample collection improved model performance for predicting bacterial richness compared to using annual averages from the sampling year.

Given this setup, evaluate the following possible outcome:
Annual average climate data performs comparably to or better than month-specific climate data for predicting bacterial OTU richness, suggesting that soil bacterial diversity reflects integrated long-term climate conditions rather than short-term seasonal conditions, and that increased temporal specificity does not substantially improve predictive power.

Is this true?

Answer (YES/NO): YES